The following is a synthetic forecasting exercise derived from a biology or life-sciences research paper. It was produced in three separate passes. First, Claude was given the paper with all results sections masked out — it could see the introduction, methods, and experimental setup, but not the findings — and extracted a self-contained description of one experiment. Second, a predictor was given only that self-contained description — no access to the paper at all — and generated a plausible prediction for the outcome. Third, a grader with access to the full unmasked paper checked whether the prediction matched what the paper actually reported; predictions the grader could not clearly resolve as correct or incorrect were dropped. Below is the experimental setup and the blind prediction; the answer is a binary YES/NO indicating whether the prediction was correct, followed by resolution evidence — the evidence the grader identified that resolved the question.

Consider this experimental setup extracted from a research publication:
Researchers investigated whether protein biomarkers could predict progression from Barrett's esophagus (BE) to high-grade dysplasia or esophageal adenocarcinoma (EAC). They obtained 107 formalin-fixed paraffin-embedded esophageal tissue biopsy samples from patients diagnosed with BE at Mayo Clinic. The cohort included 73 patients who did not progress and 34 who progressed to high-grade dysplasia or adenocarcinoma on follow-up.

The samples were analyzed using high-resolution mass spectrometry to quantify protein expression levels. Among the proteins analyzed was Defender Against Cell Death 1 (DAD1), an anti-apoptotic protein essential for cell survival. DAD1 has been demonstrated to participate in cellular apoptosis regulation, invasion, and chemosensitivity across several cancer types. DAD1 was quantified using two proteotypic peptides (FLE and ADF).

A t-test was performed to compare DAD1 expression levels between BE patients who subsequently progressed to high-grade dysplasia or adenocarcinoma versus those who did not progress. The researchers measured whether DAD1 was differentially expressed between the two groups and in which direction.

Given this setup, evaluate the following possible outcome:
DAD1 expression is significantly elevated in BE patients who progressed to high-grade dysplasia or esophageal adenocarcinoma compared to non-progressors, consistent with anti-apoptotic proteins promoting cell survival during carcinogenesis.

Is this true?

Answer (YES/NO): NO